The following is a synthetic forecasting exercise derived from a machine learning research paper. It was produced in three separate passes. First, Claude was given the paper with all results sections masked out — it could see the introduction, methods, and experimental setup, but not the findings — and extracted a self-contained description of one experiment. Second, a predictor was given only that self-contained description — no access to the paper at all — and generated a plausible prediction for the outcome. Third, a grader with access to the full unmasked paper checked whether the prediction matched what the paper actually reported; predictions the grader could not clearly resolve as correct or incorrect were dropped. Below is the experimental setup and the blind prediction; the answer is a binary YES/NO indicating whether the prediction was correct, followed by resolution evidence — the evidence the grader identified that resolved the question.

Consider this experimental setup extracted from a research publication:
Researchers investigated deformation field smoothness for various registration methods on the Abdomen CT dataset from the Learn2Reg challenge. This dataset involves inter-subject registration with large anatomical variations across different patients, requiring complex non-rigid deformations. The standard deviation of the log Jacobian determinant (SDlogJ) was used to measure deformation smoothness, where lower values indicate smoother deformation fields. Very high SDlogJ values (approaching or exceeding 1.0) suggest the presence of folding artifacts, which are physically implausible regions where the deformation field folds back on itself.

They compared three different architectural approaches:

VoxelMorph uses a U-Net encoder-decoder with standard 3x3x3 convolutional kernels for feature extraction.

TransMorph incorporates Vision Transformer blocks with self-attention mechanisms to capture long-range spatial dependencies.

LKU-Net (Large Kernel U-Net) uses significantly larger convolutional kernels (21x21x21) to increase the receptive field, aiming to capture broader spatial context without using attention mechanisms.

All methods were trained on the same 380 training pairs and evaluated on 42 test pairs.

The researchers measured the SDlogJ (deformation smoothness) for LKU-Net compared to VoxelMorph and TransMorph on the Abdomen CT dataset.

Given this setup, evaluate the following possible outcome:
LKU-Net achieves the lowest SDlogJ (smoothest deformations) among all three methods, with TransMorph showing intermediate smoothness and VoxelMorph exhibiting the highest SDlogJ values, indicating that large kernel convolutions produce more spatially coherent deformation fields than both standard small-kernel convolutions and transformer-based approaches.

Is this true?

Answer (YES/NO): NO